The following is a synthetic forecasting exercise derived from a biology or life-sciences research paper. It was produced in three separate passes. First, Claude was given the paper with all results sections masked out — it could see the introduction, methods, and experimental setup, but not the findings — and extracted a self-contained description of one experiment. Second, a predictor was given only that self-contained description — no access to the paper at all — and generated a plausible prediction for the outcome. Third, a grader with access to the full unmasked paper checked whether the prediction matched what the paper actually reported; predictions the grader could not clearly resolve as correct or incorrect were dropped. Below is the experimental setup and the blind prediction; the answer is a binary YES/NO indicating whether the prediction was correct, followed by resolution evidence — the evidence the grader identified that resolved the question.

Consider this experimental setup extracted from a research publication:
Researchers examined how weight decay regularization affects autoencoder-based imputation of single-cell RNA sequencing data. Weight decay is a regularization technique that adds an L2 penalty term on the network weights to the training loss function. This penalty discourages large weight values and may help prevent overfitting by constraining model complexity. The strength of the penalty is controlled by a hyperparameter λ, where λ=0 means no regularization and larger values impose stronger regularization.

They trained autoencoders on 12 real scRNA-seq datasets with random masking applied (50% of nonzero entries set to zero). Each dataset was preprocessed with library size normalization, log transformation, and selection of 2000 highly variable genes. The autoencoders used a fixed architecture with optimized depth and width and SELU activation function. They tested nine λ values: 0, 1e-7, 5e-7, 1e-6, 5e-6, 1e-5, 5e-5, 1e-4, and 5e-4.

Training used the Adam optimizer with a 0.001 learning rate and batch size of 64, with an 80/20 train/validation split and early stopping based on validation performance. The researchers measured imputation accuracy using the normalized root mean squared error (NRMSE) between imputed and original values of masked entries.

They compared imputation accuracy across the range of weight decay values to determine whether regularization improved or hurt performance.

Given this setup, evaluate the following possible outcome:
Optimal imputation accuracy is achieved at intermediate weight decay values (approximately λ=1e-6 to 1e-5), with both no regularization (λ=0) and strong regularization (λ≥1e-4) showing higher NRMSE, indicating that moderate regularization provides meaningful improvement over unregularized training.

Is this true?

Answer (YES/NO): NO